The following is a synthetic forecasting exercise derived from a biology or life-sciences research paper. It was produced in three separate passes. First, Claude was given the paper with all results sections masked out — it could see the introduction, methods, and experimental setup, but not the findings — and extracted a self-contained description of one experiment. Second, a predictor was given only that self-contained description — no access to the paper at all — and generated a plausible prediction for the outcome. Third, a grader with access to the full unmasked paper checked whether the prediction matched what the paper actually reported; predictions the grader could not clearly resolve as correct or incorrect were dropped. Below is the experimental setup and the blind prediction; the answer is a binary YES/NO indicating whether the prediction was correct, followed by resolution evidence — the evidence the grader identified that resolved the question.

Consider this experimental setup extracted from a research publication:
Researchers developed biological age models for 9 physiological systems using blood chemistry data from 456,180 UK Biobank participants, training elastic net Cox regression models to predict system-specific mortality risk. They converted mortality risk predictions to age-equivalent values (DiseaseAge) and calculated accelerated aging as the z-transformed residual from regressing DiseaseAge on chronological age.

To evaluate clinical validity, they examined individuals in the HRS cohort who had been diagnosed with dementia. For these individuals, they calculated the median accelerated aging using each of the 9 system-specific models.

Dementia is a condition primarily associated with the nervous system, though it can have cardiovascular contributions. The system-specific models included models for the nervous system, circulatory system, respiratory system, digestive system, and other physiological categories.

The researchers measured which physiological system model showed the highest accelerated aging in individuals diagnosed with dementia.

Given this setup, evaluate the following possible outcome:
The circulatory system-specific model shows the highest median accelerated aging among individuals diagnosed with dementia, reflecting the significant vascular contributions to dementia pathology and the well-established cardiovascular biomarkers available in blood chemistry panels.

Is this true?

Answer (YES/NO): NO